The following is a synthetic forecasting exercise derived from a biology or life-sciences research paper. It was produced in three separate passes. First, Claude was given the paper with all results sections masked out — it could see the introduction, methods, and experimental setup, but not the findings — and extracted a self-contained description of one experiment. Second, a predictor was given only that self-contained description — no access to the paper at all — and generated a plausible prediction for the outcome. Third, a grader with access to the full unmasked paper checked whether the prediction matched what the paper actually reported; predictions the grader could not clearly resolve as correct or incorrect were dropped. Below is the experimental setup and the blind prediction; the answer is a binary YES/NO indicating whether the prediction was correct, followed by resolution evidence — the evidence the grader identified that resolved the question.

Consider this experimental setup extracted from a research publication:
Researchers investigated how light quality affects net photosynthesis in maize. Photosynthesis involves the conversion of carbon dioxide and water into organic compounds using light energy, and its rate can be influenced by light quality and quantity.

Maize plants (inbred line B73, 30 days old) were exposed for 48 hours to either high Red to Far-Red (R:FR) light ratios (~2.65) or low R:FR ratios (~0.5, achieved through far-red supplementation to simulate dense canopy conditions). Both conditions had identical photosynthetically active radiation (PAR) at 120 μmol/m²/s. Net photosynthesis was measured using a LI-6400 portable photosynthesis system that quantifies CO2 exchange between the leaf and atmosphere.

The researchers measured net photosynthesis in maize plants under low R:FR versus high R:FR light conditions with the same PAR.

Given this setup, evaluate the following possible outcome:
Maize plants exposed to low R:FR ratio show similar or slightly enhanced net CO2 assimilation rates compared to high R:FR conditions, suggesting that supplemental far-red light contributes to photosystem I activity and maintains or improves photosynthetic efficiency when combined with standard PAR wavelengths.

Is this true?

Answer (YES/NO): NO